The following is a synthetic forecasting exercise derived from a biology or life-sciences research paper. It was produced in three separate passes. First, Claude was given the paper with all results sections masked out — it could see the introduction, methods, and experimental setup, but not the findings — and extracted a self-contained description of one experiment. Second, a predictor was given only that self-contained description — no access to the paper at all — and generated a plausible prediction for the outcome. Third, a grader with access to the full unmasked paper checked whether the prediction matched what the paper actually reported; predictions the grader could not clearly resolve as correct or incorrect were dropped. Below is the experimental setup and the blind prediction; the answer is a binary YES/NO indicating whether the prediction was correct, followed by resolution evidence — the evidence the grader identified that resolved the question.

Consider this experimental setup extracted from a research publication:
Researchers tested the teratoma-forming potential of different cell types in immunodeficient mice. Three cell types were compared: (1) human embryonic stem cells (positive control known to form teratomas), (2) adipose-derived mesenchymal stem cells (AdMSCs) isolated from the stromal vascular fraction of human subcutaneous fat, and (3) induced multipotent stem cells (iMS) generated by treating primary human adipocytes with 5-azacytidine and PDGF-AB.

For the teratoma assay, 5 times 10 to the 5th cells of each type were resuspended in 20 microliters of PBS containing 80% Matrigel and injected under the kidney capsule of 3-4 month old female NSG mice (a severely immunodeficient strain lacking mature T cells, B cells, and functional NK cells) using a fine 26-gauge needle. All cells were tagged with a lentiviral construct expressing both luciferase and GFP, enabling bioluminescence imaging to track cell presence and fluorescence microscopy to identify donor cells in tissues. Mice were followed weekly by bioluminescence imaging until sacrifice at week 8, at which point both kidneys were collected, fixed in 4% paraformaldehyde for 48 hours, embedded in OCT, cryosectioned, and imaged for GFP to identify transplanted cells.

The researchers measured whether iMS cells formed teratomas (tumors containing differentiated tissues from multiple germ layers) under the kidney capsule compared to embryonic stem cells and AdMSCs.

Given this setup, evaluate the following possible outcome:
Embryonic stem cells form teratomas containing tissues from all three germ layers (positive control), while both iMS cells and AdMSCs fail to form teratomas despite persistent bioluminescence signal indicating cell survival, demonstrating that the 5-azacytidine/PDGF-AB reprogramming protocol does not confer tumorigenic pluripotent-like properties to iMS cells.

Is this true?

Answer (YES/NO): NO